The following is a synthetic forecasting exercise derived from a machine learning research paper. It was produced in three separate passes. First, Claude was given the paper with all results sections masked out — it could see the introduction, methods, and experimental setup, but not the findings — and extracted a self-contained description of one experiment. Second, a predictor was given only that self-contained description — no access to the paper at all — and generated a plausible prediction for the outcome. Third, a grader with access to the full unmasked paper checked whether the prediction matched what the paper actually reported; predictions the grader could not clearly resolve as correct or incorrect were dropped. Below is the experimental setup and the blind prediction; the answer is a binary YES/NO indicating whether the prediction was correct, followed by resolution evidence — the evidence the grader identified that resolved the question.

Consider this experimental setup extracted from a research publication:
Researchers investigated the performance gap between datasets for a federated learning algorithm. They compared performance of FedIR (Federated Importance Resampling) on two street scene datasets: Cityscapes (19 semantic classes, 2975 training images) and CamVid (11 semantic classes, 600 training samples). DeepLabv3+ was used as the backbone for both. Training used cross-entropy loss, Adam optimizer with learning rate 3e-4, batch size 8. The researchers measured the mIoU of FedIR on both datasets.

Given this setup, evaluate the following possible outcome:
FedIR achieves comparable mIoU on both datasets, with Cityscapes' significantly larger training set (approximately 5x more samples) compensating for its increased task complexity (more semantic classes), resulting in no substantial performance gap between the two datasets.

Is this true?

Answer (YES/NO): NO